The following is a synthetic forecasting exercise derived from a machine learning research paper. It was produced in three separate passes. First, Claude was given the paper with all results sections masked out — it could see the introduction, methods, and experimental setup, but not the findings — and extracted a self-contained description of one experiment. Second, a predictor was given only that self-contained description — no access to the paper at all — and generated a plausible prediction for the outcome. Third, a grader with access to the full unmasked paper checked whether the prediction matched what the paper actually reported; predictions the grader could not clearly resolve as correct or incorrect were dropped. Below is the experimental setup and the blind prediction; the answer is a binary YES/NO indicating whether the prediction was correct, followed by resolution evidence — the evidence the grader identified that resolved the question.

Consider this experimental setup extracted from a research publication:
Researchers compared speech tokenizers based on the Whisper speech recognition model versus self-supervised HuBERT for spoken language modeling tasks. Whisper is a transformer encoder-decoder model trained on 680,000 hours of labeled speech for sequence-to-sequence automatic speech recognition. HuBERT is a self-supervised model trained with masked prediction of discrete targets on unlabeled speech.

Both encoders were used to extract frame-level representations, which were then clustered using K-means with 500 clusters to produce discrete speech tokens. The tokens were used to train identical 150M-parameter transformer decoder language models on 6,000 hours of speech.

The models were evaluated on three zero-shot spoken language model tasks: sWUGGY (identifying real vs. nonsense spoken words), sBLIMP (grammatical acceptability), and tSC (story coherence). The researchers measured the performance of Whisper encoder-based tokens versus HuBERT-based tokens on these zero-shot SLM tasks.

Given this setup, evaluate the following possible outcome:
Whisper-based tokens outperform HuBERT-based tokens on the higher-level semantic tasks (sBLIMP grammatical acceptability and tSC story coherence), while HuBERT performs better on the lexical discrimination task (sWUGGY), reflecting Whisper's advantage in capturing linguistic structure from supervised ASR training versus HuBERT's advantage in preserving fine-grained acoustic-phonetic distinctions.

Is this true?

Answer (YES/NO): NO